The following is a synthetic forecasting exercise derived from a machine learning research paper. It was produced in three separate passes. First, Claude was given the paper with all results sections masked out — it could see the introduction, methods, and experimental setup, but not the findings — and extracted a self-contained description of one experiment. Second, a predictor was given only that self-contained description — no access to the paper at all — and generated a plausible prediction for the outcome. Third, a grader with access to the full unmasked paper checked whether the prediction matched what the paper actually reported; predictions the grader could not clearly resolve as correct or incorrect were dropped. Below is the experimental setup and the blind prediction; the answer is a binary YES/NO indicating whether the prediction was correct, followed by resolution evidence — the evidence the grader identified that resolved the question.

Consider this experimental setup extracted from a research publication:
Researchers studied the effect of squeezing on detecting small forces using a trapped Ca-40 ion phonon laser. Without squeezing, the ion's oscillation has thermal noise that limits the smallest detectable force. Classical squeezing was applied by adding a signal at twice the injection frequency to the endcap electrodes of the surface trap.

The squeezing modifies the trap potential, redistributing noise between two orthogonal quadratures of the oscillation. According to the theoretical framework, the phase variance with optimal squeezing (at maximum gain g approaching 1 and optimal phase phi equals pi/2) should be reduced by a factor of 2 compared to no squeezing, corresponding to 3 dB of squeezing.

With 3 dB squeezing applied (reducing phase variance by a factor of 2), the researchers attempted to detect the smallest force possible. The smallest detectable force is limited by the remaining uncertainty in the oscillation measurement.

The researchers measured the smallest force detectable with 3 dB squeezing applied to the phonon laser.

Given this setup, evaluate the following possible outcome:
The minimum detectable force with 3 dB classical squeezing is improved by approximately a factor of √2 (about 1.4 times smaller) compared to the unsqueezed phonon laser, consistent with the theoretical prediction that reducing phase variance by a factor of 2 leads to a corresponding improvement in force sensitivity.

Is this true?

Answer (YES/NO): NO